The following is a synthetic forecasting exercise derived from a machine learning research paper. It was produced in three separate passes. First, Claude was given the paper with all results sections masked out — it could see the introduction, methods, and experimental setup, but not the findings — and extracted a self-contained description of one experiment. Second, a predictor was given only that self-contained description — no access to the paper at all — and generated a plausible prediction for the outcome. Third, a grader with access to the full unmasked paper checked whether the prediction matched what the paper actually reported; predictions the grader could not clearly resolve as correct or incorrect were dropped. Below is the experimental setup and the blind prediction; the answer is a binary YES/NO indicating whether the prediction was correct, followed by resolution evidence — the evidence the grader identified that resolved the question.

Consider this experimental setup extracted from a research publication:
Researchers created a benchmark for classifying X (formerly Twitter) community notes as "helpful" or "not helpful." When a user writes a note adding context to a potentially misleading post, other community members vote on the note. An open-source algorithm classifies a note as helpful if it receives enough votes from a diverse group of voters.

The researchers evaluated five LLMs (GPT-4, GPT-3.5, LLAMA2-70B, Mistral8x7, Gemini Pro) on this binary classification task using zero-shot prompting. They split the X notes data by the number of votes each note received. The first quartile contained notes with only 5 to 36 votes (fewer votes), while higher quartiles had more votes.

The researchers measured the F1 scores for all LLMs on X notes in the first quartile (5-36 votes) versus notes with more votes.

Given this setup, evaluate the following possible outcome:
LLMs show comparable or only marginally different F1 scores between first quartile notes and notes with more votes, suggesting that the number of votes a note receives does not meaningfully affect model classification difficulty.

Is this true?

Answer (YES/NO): NO